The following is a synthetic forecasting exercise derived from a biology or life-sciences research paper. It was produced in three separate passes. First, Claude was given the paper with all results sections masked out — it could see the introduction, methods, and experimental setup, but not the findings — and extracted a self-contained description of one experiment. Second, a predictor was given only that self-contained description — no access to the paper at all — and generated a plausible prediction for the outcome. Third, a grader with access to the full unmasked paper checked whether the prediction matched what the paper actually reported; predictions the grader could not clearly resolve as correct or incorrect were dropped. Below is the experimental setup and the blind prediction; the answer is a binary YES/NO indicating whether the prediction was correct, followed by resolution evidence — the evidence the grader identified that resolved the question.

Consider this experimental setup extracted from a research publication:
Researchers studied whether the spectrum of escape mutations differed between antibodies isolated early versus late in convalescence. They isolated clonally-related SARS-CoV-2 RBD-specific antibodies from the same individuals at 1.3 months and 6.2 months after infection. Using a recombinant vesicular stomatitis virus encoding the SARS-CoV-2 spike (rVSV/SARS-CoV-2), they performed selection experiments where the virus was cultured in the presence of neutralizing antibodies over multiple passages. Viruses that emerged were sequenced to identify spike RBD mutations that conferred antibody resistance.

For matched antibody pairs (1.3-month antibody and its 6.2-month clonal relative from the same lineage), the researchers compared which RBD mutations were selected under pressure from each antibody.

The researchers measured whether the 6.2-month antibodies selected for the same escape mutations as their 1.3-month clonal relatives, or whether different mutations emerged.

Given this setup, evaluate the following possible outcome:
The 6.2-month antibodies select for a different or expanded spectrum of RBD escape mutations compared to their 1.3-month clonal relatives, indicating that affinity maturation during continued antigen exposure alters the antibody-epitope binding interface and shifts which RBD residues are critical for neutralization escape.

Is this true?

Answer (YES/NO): YES